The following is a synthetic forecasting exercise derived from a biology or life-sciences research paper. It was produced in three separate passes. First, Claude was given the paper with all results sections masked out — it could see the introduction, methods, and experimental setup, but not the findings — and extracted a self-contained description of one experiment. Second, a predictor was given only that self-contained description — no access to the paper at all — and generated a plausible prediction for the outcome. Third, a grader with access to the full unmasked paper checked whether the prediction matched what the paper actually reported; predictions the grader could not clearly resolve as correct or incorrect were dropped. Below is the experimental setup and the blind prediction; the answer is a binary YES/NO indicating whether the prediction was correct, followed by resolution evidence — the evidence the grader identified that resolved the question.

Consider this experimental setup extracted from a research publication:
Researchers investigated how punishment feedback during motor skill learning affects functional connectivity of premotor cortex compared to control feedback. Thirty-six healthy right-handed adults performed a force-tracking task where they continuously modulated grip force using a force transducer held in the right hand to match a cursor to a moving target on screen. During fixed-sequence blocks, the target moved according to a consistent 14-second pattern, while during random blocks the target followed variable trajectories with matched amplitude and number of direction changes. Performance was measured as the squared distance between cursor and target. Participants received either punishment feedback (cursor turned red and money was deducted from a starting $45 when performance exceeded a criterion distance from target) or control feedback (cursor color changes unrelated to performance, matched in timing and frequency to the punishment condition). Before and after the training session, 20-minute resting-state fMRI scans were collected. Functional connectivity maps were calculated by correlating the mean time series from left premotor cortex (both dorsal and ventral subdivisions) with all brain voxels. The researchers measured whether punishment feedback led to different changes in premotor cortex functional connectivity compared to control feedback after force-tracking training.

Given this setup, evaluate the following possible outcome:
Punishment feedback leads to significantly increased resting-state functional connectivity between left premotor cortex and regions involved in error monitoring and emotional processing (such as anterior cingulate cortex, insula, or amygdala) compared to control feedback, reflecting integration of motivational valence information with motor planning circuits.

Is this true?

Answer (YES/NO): NO